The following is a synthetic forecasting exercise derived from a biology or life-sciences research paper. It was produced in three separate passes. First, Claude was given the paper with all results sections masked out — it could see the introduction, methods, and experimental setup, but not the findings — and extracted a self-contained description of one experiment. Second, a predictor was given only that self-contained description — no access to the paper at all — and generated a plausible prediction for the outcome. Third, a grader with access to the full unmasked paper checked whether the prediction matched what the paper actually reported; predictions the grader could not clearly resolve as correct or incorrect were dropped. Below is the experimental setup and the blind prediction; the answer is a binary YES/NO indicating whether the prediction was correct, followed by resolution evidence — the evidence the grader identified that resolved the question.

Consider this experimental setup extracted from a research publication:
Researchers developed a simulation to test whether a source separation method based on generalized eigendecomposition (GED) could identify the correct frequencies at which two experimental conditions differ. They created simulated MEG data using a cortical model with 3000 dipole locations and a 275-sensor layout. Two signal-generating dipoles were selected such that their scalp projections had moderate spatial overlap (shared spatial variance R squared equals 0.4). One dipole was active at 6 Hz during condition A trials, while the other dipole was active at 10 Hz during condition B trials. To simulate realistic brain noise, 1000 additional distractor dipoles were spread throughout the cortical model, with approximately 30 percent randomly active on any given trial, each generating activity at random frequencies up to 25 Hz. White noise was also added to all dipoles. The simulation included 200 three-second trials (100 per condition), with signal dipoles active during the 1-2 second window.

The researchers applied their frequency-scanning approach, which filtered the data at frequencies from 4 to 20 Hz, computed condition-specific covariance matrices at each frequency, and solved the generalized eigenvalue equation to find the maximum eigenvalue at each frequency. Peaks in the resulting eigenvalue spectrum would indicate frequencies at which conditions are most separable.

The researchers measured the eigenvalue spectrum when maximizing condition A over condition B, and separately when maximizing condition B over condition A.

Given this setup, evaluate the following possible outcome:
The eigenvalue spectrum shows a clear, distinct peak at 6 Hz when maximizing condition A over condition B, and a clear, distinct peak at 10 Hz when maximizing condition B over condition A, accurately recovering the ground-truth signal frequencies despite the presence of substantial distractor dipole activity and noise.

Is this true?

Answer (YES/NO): YES